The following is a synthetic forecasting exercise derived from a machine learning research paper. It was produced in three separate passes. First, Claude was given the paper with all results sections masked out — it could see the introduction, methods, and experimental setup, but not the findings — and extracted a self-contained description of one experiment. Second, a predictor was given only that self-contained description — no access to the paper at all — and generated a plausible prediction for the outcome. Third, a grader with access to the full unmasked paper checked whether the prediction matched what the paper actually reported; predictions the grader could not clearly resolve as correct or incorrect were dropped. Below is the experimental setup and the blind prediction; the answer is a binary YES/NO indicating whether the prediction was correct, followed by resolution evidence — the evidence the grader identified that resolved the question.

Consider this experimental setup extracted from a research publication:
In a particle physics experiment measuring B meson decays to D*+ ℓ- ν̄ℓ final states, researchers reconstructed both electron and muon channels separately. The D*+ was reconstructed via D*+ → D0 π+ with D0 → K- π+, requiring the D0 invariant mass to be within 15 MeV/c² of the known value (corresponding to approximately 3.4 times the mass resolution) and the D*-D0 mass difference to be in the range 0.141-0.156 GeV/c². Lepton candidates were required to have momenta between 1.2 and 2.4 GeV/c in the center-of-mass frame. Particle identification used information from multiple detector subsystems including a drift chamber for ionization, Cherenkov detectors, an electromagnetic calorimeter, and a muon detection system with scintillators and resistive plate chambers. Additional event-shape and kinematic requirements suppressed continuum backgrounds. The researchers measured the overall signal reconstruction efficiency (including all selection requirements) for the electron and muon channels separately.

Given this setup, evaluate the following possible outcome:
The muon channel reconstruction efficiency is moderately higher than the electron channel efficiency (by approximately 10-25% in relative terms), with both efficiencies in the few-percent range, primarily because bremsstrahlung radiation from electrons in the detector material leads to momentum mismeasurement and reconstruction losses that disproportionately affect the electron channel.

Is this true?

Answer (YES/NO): NO